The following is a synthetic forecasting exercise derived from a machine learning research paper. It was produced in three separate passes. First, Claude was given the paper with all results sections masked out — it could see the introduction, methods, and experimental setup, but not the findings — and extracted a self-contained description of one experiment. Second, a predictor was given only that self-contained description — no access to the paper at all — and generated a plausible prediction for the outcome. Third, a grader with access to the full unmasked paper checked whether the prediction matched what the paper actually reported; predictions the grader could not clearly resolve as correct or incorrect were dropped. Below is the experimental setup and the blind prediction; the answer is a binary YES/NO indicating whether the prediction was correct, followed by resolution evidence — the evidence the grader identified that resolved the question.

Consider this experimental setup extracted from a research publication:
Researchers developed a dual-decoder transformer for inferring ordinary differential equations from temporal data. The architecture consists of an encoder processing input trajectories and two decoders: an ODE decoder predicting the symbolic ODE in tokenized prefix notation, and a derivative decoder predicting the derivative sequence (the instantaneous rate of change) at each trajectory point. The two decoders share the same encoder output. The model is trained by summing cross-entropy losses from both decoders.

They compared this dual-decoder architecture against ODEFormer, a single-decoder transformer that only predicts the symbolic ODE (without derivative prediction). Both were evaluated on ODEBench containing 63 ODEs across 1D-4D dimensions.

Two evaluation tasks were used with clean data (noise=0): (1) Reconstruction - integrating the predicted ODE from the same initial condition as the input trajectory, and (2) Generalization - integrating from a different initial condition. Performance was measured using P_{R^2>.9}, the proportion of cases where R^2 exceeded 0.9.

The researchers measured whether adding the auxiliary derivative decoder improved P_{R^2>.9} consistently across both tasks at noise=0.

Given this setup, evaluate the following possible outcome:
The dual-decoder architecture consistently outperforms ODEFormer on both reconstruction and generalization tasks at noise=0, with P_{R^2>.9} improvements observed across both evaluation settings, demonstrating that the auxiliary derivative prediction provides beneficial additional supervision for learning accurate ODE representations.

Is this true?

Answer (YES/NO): NO